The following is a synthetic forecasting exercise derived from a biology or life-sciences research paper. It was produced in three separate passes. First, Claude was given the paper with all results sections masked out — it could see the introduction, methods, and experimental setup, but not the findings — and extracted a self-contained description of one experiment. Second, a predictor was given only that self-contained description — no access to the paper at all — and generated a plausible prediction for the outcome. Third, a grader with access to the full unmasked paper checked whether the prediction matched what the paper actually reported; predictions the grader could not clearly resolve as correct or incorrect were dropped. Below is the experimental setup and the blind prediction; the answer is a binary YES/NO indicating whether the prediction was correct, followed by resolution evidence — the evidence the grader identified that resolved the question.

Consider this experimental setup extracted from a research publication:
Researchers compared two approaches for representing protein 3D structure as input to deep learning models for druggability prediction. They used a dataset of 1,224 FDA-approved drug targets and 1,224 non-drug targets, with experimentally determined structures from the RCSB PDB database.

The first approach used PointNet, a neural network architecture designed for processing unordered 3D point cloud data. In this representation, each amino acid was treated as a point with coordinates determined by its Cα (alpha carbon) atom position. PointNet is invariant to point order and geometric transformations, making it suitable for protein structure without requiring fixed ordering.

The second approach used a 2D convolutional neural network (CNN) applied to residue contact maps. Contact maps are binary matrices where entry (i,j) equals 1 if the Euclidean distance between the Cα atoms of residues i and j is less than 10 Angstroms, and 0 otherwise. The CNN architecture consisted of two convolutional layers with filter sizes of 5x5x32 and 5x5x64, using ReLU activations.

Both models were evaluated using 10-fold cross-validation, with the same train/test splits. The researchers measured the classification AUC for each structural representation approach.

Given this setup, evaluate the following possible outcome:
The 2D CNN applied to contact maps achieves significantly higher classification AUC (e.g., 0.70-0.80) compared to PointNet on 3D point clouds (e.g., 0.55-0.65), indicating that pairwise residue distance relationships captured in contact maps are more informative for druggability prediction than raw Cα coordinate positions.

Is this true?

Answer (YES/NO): NO